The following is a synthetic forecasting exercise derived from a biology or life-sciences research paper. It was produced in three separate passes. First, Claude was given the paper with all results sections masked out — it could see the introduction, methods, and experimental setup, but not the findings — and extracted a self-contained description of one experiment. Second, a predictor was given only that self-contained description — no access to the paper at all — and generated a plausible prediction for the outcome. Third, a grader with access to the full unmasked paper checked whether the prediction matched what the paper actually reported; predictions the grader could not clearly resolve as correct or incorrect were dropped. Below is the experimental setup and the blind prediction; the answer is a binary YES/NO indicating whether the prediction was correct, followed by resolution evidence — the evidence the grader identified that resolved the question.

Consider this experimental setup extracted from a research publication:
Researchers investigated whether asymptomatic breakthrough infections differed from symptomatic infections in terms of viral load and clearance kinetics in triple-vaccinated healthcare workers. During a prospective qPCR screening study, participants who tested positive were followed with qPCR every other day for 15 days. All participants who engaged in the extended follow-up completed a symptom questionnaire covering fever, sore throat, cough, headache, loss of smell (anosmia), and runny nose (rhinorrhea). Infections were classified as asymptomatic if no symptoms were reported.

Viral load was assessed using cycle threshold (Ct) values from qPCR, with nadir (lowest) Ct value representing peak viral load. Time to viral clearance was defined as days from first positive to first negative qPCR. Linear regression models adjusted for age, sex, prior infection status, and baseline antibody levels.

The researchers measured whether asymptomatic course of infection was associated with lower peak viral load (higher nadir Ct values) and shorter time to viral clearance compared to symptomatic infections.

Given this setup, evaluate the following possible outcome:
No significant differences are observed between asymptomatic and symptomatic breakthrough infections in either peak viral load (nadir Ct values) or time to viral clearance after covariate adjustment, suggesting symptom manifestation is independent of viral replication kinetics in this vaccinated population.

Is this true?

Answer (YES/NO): NO